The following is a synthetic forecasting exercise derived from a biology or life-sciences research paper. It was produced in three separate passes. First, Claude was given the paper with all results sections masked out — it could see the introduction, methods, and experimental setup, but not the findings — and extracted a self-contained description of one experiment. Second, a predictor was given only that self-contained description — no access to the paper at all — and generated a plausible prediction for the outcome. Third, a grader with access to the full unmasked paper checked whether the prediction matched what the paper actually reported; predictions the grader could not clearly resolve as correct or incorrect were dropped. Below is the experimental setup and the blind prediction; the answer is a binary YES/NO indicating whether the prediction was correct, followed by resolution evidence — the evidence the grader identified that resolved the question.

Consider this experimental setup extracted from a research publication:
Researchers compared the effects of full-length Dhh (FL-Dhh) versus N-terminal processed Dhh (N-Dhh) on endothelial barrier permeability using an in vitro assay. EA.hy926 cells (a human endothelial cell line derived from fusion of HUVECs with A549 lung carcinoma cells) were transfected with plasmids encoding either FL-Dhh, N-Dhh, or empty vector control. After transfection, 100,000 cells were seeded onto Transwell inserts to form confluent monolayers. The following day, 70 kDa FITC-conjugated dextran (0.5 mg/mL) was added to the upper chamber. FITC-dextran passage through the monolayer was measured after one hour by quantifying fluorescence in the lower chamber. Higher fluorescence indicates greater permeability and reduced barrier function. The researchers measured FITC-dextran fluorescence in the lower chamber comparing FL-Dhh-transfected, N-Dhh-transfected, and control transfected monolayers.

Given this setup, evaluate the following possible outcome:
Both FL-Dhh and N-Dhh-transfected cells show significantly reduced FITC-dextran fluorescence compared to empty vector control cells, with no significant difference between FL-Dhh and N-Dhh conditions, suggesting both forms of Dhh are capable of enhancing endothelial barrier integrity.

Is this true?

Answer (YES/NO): NO